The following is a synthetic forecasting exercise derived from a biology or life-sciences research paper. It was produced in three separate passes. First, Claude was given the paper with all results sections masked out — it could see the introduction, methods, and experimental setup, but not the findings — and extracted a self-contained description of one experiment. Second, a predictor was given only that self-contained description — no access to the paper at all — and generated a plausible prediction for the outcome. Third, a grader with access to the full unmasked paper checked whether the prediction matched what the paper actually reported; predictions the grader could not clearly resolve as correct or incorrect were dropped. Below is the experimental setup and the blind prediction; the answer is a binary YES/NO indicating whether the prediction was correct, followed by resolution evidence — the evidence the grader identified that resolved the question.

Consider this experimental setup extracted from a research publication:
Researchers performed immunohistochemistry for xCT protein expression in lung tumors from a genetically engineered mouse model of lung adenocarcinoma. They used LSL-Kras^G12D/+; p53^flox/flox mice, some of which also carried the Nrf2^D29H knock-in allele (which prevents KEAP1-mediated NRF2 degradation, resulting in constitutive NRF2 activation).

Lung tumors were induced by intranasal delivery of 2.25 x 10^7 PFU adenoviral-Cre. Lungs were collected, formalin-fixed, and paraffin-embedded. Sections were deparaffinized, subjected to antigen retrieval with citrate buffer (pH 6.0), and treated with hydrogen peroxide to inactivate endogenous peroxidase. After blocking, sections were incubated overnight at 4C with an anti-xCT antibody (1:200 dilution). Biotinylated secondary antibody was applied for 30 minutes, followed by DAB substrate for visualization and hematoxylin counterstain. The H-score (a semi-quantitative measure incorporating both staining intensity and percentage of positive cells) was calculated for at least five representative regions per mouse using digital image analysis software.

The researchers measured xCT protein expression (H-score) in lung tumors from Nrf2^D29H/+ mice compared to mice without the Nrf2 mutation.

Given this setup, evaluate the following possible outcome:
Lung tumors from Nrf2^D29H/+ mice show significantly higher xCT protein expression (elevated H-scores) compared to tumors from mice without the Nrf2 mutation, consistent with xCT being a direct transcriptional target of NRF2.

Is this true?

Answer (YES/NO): YES